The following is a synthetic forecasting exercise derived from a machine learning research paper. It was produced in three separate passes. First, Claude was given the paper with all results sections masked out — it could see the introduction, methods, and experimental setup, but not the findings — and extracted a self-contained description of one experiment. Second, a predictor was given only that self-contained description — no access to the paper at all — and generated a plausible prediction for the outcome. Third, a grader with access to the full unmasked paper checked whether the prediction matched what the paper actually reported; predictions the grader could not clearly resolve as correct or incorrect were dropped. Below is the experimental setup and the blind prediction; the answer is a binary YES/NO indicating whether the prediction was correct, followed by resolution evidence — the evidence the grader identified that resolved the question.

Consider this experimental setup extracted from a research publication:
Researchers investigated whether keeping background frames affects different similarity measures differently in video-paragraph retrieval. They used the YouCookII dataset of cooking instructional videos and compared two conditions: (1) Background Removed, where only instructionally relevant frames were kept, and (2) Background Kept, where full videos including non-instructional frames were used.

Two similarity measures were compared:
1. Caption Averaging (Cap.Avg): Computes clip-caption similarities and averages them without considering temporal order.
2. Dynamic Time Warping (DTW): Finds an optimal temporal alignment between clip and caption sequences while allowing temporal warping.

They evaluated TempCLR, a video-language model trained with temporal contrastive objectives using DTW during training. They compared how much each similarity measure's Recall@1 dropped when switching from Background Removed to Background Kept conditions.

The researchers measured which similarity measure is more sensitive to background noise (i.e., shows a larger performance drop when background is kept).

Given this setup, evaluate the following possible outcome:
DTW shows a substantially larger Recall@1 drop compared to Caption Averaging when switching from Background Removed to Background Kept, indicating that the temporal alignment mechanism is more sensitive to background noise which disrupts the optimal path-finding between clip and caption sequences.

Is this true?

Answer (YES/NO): YES